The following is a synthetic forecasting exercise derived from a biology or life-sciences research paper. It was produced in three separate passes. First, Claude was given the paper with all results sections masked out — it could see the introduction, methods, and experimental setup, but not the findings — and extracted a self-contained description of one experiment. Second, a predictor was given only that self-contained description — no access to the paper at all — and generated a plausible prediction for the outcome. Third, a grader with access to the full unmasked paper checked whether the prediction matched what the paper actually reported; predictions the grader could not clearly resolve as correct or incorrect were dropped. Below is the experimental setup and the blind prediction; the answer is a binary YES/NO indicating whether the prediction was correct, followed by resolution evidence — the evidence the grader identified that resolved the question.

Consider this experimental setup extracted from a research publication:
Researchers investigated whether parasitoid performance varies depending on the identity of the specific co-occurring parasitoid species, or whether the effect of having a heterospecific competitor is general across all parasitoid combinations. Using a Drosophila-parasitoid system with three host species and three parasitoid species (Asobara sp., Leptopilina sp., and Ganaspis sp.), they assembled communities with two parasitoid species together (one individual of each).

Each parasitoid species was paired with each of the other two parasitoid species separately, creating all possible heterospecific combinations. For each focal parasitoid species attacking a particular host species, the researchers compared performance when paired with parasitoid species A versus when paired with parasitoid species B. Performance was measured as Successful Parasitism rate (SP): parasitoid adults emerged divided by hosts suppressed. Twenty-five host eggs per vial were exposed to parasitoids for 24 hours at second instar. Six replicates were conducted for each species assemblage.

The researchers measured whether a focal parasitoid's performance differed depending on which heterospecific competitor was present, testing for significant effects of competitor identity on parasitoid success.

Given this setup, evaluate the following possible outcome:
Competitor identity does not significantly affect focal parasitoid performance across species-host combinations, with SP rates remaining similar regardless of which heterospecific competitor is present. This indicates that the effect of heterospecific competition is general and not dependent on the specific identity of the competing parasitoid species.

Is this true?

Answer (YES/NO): NO